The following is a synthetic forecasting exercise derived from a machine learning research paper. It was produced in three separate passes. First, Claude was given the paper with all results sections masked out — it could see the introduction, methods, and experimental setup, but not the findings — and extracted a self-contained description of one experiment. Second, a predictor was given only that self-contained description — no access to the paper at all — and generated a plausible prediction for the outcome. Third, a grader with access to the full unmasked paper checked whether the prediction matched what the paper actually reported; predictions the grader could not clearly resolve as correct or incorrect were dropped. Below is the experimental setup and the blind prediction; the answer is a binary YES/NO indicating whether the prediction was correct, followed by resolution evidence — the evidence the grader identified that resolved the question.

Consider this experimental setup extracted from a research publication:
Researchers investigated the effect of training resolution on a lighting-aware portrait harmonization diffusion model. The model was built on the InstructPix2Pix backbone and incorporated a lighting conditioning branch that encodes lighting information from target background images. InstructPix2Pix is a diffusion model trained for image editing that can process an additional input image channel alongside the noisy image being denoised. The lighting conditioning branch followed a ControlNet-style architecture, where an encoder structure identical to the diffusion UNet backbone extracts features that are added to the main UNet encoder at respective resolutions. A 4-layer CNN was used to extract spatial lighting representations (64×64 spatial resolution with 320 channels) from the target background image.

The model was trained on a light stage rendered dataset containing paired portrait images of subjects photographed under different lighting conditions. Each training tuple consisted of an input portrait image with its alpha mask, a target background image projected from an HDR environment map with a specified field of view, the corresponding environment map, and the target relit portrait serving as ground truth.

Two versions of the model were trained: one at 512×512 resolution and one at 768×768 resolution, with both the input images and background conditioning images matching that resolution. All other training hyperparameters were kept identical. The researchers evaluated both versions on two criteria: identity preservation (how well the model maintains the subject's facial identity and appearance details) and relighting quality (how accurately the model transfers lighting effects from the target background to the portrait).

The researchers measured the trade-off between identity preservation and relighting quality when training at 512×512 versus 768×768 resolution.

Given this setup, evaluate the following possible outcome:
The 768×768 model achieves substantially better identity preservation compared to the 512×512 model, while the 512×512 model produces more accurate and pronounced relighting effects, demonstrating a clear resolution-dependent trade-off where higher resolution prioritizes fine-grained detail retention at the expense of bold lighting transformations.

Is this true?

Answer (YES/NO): YES